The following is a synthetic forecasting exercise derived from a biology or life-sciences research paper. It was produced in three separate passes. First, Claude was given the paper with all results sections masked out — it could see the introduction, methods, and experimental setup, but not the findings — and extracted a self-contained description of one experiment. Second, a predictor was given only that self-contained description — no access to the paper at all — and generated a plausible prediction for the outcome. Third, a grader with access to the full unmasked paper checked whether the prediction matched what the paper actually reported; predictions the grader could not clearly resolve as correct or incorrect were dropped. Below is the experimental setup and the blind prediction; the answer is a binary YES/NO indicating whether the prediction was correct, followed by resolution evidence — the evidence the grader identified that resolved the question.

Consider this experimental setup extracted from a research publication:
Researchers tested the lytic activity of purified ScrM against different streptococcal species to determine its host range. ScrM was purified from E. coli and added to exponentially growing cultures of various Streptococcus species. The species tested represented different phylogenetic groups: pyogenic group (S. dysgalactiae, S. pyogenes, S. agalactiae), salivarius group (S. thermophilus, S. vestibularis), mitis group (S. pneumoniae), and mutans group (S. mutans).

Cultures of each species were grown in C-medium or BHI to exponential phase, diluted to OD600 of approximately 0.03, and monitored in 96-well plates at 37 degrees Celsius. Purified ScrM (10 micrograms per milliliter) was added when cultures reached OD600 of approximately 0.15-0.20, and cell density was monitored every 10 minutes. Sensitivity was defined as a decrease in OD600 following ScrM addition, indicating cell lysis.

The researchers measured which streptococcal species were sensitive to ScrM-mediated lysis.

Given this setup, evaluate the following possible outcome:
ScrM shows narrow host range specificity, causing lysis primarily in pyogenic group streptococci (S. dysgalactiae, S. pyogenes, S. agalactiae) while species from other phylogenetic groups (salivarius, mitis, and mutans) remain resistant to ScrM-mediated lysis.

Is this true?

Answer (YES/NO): NO